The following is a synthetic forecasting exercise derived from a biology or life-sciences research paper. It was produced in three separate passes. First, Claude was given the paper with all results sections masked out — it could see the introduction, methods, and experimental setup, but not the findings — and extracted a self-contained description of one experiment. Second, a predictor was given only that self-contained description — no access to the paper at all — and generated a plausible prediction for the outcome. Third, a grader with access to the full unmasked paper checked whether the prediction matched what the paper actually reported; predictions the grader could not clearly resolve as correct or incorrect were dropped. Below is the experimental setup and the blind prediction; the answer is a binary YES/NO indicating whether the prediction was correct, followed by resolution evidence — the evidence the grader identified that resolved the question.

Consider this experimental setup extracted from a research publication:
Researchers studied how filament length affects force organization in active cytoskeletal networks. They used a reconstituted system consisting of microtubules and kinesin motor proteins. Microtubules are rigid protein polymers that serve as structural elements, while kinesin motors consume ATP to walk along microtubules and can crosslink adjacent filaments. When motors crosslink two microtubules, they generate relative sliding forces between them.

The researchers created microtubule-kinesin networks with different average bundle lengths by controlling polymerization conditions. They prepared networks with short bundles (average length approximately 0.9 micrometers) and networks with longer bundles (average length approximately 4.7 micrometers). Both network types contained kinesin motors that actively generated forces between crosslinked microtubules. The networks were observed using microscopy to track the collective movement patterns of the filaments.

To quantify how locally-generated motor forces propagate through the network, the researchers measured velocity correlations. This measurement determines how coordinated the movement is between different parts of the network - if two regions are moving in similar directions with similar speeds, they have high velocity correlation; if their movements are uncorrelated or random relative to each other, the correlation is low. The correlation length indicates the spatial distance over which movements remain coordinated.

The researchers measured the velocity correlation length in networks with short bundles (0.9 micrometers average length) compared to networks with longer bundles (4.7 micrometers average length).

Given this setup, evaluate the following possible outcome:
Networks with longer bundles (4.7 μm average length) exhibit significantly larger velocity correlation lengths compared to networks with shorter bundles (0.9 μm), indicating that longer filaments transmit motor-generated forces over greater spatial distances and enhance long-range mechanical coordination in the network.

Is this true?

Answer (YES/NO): YES